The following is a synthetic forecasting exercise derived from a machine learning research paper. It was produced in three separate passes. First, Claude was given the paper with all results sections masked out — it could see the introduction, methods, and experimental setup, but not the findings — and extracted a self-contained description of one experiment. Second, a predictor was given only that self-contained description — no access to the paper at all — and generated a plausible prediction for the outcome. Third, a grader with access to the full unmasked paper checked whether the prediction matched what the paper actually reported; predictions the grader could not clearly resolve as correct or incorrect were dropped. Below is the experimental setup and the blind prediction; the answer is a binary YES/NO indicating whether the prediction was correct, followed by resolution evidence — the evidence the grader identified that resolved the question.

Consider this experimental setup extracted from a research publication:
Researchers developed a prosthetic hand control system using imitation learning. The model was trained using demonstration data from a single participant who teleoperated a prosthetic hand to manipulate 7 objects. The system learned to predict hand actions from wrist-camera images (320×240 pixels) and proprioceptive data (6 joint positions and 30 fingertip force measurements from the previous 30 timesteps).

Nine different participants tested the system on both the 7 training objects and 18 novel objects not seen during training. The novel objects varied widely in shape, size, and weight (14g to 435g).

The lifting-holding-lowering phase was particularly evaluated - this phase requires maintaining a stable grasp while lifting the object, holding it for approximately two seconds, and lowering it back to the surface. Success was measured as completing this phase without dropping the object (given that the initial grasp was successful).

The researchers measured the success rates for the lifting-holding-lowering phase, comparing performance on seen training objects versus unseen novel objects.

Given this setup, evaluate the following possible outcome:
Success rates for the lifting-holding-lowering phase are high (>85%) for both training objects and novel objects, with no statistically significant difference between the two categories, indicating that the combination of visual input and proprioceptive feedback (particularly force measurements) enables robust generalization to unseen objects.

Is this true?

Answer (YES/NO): YES